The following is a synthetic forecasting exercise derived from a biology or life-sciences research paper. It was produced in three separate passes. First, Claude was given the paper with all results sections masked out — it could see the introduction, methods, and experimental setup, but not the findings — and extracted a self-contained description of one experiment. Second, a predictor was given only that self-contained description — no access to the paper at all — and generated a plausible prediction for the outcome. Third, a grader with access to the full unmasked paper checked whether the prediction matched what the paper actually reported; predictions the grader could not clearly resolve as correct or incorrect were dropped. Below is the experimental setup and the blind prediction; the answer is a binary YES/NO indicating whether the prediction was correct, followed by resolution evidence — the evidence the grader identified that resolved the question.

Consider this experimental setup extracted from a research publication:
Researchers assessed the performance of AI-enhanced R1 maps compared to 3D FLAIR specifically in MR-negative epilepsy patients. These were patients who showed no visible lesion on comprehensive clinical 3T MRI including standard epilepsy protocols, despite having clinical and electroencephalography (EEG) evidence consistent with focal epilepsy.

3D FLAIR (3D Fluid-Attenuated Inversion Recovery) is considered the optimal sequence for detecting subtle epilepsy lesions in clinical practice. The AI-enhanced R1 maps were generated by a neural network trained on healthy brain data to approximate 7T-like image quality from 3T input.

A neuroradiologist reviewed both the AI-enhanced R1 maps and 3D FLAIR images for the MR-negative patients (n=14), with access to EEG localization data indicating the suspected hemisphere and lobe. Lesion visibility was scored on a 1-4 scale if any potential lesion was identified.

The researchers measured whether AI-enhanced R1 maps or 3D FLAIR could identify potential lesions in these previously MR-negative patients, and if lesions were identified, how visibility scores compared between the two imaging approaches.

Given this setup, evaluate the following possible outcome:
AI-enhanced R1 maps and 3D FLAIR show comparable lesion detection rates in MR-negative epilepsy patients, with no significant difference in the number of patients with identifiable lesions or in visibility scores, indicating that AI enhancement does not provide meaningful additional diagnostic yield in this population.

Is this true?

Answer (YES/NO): NO